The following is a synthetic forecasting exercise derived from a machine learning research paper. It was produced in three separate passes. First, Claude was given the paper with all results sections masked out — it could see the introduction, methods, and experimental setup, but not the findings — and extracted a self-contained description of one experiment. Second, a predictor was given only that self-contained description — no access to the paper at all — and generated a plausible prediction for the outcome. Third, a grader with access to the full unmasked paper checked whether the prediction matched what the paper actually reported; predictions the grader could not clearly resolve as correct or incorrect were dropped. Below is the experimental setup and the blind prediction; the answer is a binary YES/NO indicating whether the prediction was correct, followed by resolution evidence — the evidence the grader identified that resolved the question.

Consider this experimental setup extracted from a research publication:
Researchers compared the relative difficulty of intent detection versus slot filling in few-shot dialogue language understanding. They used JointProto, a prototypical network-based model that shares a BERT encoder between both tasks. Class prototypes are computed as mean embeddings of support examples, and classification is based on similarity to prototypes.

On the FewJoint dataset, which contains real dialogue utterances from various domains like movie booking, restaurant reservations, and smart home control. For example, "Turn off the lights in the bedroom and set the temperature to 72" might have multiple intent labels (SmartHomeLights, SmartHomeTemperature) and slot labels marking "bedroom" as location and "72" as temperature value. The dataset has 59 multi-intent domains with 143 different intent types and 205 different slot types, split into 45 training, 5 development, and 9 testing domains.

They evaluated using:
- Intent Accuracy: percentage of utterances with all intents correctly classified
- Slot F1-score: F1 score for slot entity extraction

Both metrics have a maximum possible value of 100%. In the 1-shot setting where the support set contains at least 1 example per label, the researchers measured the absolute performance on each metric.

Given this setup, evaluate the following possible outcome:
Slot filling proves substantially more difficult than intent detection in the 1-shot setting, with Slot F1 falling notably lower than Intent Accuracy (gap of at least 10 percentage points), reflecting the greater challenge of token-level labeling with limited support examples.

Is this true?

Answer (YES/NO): YES